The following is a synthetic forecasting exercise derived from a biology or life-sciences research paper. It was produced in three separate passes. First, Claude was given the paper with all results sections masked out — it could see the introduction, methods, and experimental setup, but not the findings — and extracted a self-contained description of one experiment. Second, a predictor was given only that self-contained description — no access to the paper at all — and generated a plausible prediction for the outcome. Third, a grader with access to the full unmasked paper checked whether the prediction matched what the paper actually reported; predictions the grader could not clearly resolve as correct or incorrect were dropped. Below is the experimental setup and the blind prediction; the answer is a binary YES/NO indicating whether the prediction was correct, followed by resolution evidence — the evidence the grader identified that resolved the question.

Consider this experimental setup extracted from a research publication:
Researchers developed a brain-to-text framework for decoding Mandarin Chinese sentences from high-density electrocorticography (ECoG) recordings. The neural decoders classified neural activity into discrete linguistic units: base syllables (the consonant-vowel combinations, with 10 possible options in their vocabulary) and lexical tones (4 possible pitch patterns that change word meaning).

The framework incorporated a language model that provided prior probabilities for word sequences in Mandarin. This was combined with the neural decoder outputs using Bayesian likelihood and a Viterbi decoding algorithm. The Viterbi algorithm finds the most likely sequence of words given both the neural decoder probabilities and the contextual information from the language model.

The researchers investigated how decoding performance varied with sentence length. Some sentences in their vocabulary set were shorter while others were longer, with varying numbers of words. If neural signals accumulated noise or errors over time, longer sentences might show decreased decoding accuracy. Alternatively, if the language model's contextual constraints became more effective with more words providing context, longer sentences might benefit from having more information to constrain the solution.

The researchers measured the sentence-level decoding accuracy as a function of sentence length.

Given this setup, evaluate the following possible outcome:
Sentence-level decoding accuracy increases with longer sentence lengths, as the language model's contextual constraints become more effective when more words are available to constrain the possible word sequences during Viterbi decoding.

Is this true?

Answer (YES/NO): NO